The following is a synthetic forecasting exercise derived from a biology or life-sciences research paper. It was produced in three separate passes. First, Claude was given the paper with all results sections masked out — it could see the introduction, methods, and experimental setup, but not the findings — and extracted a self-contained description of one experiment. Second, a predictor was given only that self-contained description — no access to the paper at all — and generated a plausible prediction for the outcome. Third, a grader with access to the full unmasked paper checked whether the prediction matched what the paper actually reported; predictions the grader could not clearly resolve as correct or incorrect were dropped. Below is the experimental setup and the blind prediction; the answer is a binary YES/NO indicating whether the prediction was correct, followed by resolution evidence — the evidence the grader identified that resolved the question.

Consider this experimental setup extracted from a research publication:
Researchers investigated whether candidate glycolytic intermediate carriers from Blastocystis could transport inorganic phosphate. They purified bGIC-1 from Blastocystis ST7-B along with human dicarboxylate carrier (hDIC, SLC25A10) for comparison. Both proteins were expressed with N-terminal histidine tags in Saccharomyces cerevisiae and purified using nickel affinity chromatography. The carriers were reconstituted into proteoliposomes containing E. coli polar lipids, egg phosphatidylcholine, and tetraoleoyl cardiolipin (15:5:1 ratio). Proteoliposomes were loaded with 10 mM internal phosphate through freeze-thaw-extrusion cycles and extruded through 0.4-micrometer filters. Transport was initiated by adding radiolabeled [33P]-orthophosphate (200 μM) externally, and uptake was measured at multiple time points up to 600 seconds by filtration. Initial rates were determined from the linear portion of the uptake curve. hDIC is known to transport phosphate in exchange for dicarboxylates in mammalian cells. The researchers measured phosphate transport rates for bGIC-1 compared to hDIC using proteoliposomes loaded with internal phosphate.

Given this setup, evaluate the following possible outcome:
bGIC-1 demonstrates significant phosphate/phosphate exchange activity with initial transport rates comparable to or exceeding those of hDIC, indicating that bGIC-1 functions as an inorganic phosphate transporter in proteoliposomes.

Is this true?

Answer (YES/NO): NO